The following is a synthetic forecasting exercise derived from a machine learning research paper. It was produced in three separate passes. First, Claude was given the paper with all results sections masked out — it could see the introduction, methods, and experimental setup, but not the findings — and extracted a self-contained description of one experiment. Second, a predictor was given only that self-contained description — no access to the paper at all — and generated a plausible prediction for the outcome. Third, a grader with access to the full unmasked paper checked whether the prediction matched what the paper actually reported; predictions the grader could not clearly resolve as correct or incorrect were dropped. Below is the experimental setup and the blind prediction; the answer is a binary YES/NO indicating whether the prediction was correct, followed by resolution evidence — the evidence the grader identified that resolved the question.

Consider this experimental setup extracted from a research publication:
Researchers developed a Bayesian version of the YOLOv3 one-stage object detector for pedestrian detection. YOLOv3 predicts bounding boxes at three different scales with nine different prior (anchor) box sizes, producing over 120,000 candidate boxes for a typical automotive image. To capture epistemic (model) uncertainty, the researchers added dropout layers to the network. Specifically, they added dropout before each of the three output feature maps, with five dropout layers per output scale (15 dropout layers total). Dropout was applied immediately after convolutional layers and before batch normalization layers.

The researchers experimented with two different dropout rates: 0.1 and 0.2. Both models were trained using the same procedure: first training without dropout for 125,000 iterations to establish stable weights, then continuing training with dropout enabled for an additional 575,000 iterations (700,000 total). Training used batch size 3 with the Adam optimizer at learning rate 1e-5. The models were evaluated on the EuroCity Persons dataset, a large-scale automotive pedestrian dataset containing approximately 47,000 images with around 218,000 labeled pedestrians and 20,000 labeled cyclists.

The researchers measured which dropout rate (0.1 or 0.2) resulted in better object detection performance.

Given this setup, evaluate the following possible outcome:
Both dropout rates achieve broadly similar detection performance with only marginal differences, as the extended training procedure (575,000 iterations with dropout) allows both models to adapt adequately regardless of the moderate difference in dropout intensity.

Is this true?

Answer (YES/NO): NO